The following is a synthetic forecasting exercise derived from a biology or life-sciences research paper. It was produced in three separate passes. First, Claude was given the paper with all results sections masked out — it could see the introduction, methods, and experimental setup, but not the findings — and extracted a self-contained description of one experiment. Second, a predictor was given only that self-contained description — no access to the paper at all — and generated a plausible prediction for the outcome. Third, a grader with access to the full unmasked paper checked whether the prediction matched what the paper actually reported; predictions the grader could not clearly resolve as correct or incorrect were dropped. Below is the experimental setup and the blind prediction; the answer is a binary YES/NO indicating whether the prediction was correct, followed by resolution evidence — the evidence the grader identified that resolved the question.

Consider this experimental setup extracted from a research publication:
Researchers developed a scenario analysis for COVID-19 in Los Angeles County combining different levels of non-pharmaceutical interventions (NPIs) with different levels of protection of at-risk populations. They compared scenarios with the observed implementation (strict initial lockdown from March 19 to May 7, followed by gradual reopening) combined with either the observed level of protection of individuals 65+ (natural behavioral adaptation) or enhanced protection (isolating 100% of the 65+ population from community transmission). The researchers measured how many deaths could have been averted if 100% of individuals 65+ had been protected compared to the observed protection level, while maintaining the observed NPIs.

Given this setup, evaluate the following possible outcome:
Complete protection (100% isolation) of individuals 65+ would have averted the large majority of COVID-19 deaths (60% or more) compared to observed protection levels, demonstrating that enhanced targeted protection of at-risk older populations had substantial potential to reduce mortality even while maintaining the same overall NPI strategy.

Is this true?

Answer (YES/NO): NO